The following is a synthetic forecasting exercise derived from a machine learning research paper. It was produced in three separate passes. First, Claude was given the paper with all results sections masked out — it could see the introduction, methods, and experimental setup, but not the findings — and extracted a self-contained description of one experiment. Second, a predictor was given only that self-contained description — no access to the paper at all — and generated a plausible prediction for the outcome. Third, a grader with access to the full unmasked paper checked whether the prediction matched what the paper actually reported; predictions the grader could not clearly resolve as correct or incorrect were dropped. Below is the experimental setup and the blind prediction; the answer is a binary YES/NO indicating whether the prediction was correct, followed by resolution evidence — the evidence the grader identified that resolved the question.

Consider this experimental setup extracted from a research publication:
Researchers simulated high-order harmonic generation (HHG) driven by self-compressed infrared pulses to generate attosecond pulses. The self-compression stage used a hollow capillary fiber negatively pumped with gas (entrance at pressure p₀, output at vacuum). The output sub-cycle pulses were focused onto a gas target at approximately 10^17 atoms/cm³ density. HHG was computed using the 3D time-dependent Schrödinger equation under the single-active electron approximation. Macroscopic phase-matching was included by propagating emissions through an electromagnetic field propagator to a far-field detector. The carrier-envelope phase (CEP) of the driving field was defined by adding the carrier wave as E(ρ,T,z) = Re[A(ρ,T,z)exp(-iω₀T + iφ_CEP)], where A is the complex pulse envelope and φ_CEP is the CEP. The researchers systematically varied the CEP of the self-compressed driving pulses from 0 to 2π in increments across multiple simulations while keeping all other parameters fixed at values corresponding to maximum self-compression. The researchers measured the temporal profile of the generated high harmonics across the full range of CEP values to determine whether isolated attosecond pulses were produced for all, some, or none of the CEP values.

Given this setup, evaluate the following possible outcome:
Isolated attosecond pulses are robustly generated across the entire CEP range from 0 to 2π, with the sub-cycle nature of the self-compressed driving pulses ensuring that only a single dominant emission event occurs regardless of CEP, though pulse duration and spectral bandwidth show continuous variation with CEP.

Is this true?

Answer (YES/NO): NO